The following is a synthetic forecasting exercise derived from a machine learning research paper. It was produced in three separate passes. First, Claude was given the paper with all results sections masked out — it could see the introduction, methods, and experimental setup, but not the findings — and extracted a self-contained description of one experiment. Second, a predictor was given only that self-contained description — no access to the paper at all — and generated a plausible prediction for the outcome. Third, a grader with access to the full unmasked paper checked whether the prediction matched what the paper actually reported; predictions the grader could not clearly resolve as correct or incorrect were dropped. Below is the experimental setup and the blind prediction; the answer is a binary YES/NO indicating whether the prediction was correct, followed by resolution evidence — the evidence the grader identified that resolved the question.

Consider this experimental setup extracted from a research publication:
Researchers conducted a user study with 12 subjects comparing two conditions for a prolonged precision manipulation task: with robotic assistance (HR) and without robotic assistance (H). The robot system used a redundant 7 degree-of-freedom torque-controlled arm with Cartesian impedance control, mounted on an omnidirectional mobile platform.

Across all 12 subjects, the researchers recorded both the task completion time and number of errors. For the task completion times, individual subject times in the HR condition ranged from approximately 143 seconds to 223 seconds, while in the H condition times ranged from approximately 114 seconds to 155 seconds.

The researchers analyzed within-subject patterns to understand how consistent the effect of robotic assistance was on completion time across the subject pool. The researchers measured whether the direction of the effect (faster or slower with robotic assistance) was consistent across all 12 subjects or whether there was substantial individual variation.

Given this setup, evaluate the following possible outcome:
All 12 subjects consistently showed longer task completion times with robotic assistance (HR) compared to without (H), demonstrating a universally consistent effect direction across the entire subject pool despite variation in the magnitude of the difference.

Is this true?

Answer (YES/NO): YES